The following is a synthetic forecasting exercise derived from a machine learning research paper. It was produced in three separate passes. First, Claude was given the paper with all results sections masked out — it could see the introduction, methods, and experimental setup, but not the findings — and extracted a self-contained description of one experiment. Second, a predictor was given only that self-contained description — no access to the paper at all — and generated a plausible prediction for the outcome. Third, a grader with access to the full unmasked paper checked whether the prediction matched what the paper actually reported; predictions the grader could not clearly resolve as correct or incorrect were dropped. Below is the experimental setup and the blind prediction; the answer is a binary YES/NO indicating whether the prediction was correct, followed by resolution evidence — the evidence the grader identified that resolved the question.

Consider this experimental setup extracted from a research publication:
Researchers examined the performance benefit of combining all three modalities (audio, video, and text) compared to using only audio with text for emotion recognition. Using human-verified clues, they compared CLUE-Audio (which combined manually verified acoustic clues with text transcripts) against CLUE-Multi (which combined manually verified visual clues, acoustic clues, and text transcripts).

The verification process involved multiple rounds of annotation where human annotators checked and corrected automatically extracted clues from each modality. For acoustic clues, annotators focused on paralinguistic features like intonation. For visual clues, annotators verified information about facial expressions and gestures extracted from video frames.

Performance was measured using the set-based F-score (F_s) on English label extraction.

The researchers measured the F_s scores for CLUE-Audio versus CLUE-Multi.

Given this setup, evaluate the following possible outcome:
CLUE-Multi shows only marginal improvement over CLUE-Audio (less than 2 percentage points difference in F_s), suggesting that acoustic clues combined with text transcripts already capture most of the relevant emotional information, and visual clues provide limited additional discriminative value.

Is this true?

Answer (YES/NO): NO